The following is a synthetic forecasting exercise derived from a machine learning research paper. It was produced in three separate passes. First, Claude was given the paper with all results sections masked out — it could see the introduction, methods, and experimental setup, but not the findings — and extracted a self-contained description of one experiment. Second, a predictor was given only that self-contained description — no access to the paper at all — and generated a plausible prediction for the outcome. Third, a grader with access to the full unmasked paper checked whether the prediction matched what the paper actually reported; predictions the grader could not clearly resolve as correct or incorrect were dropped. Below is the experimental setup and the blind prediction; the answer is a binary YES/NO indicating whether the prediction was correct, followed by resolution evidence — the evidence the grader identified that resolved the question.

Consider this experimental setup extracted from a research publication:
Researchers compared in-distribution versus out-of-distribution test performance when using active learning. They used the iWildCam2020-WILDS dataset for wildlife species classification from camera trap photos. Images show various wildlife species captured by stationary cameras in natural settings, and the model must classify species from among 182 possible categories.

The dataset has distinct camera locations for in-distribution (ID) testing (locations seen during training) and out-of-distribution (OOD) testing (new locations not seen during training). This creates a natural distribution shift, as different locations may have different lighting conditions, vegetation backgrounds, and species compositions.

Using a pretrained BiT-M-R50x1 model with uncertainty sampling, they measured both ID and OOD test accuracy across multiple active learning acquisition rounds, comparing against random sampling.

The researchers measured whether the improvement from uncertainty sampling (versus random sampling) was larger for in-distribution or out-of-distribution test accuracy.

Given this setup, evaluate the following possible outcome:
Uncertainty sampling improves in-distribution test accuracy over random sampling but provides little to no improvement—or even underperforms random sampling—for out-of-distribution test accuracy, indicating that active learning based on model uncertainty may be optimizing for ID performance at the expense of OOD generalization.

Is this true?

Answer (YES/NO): NO